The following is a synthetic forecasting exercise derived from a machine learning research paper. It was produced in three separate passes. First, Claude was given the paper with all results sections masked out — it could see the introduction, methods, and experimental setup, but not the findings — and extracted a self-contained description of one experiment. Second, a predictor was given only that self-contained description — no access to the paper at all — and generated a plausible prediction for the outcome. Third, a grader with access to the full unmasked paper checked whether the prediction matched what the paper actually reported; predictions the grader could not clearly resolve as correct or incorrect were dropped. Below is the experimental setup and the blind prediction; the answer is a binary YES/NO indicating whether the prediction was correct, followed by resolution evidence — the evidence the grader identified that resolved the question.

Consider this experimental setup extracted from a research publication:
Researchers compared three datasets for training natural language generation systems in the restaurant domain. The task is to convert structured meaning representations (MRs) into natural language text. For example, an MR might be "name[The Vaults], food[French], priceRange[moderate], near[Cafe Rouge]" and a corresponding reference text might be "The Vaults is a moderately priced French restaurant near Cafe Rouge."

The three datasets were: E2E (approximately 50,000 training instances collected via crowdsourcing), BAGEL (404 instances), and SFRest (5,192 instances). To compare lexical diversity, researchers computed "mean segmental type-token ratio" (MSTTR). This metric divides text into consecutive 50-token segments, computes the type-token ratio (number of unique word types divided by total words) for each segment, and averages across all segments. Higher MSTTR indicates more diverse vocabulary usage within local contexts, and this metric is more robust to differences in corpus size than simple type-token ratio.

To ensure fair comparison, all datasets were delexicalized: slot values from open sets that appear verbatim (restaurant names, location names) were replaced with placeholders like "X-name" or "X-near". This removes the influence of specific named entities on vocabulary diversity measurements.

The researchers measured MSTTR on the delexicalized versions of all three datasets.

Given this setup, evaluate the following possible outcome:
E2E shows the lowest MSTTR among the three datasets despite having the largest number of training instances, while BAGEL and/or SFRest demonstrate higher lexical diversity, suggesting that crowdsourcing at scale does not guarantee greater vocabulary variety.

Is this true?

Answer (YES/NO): NO